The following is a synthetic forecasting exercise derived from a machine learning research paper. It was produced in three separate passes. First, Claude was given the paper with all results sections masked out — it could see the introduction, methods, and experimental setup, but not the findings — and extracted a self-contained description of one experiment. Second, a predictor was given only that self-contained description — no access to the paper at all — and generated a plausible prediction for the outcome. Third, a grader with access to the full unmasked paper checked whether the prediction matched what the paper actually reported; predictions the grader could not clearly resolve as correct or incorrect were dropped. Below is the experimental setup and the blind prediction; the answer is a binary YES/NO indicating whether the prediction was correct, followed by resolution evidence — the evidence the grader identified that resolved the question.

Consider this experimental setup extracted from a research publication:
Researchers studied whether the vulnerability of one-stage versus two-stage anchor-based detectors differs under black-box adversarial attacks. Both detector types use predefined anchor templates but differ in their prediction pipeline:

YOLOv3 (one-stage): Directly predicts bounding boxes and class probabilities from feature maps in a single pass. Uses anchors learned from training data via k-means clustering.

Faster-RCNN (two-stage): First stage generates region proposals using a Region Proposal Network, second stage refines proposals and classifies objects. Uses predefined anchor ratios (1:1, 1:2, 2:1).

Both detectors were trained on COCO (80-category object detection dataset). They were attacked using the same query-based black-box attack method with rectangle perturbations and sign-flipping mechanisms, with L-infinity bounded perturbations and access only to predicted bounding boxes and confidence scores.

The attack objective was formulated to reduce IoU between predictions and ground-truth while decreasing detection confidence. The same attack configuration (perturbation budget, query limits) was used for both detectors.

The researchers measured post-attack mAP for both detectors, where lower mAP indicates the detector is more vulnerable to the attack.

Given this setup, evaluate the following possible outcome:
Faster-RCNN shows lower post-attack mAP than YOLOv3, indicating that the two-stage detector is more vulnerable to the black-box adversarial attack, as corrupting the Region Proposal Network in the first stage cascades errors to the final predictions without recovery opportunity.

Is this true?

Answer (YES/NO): YES